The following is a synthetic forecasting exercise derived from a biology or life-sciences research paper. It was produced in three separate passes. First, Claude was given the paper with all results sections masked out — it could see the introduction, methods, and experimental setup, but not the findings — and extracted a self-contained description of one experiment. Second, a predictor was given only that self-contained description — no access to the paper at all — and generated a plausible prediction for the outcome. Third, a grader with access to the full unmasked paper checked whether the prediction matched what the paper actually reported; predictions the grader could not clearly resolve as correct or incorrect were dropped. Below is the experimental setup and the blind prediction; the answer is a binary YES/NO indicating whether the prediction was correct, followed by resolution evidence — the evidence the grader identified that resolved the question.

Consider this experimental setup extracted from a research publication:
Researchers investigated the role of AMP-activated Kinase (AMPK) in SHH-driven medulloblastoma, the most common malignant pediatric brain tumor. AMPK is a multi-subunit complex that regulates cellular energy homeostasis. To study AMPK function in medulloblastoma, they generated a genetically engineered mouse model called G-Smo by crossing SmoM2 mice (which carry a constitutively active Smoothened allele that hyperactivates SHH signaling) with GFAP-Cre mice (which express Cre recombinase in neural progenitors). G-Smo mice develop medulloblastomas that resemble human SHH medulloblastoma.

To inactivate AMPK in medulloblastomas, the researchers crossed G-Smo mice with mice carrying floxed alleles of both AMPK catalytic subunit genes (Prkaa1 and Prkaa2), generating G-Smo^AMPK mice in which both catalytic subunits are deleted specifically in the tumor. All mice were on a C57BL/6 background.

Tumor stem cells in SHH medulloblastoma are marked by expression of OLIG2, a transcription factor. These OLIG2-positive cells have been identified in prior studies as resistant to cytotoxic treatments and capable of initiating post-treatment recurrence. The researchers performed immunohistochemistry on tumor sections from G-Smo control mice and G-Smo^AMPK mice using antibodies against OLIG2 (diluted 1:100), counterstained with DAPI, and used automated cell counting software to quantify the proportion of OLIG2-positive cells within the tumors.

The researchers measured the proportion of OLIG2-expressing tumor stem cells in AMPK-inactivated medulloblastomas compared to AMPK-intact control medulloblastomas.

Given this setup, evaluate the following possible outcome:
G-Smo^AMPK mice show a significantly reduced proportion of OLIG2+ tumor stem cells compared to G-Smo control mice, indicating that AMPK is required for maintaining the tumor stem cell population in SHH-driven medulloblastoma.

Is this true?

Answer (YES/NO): YES